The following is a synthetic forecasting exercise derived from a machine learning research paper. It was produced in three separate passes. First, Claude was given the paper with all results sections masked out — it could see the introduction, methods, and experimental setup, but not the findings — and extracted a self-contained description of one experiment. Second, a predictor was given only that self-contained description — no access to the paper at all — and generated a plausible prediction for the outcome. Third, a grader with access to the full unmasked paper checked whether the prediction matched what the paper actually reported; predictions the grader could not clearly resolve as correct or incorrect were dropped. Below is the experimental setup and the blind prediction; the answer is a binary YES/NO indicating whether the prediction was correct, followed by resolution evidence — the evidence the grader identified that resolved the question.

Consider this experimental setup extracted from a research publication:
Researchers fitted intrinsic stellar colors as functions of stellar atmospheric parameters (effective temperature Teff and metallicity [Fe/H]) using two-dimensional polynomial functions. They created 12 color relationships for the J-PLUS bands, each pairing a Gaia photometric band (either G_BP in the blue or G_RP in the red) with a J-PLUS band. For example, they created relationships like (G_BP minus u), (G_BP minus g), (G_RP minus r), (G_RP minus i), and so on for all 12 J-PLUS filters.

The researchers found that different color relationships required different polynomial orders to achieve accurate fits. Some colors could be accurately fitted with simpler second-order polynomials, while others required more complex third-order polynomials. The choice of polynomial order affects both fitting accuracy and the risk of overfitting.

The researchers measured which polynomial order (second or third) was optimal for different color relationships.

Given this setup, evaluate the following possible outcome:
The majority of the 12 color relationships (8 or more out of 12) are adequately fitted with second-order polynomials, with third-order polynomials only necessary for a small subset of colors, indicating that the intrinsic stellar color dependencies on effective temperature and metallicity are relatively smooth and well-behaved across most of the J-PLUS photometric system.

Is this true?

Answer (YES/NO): NO